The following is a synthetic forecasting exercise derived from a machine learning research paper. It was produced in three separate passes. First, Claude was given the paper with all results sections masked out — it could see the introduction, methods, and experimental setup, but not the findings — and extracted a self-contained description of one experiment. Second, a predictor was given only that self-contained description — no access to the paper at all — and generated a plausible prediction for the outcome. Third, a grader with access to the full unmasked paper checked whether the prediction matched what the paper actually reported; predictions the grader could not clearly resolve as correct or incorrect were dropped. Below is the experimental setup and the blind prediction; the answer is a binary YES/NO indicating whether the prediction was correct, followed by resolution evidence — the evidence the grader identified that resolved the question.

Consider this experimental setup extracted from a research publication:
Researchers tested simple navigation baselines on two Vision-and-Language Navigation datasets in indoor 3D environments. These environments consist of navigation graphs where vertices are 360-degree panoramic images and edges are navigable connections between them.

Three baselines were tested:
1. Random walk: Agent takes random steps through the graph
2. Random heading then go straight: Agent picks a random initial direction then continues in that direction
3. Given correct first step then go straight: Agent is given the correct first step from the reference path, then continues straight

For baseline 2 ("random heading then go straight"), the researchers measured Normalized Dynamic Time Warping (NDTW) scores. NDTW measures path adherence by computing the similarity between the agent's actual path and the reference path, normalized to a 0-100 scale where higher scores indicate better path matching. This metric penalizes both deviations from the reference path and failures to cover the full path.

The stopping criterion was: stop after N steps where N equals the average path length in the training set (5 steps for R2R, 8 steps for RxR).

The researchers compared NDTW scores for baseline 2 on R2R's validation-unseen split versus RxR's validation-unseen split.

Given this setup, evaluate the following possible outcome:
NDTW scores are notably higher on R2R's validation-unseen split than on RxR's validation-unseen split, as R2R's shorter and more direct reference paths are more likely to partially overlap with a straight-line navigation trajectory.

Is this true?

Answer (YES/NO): YES